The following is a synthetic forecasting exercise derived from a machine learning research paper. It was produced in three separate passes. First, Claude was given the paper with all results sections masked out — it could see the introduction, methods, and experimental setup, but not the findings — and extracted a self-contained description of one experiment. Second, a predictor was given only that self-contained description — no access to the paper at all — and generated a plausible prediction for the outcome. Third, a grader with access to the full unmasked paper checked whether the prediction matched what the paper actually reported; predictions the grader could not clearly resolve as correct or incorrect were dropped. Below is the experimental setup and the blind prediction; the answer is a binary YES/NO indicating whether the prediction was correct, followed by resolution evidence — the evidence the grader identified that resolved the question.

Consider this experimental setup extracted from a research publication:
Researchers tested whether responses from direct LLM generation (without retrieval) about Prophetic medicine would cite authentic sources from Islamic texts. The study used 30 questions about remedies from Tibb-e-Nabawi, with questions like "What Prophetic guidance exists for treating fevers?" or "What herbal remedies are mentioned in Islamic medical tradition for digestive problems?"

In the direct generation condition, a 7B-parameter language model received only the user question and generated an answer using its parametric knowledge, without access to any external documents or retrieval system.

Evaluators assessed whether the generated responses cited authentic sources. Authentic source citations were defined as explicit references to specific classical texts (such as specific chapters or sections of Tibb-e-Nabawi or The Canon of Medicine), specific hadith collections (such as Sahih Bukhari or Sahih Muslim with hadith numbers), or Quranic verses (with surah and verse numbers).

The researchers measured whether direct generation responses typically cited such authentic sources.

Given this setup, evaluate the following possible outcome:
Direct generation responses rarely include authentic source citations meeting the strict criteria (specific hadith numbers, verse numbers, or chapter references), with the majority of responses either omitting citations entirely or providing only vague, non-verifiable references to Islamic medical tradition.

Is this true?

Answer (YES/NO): YES